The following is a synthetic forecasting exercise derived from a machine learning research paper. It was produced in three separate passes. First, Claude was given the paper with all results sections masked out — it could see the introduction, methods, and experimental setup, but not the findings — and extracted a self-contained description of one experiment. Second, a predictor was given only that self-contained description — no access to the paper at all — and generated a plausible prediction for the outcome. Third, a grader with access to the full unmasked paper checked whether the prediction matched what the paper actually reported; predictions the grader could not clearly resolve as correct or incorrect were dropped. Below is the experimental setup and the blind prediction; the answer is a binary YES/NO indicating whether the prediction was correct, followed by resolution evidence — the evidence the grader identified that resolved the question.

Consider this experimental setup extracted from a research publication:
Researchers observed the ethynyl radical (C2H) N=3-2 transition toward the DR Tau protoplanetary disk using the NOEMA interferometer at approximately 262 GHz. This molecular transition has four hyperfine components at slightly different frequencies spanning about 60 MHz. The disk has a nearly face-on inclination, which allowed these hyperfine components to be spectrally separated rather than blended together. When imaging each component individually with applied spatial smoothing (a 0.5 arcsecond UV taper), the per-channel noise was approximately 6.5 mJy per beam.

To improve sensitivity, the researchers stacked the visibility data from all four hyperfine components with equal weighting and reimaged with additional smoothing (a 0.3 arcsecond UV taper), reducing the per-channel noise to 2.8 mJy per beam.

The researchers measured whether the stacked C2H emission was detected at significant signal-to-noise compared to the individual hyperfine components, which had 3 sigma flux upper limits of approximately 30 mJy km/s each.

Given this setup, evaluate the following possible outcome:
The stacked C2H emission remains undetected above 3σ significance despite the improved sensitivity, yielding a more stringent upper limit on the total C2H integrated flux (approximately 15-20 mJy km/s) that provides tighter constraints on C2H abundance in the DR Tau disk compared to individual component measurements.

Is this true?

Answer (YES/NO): NO